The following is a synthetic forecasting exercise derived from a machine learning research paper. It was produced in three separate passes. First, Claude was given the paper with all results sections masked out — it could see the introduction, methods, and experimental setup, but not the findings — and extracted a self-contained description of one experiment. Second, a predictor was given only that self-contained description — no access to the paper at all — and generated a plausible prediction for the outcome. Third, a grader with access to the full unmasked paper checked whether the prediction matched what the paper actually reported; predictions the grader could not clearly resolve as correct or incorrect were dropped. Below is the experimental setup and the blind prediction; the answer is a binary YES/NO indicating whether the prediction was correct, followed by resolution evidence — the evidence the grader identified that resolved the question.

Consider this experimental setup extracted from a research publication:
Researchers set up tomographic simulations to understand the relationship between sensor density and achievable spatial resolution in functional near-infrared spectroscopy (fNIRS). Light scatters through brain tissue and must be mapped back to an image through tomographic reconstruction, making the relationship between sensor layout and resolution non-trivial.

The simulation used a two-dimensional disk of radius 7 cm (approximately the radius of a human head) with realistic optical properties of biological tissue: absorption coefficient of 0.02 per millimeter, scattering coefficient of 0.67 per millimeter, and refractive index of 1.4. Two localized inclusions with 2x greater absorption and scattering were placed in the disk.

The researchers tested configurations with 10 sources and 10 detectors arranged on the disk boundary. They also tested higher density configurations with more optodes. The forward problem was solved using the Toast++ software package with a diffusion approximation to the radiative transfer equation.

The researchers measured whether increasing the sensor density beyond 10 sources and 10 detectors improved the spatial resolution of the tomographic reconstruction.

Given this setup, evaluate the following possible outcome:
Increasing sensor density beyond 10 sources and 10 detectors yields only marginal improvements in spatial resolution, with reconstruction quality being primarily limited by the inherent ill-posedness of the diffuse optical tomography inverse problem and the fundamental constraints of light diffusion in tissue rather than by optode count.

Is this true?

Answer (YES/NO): NO